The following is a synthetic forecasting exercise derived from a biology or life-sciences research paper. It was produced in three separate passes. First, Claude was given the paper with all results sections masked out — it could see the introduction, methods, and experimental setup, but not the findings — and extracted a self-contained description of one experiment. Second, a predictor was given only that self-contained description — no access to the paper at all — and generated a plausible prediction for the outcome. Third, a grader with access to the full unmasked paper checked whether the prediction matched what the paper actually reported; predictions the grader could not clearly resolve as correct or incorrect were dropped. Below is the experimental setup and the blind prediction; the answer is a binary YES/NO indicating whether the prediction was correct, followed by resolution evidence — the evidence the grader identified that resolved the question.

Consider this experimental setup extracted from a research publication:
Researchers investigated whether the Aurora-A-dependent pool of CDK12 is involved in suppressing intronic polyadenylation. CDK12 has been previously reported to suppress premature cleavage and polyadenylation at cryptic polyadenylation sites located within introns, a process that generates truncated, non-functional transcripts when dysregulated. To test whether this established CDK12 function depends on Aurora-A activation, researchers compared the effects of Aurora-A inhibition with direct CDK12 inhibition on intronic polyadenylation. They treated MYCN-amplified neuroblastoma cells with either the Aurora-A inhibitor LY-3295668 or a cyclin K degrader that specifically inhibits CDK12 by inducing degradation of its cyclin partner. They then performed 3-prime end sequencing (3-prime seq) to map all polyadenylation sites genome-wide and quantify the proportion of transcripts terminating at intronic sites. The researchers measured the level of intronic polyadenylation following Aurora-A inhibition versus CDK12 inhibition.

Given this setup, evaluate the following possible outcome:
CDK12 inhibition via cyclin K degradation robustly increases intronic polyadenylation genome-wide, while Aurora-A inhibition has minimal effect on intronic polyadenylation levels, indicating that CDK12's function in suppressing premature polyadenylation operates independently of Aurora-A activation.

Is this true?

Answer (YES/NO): YES